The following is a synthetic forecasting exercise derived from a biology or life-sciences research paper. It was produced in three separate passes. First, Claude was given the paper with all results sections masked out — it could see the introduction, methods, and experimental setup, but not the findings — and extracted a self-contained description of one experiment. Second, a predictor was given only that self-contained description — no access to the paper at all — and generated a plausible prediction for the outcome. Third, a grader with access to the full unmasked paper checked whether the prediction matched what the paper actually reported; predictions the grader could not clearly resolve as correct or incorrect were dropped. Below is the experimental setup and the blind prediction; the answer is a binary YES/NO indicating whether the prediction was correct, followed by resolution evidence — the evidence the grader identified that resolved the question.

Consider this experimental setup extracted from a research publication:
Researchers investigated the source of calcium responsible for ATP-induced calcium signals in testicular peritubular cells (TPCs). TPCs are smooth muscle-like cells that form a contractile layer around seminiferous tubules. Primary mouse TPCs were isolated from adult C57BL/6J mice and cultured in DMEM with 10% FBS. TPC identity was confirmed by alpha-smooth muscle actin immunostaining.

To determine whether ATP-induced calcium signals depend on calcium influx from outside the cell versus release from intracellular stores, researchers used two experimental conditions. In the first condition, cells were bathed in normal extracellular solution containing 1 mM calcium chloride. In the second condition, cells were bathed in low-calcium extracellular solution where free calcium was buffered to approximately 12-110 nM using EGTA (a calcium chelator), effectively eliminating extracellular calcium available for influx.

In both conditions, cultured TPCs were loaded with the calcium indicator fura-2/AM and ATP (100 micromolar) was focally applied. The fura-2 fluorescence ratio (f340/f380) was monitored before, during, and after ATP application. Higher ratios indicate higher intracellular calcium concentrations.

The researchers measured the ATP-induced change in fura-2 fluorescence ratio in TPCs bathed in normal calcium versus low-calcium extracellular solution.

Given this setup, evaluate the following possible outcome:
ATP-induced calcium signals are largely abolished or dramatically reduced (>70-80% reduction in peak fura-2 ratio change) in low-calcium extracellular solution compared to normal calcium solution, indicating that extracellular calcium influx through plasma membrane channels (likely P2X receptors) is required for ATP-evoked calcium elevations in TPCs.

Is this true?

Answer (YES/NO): NO